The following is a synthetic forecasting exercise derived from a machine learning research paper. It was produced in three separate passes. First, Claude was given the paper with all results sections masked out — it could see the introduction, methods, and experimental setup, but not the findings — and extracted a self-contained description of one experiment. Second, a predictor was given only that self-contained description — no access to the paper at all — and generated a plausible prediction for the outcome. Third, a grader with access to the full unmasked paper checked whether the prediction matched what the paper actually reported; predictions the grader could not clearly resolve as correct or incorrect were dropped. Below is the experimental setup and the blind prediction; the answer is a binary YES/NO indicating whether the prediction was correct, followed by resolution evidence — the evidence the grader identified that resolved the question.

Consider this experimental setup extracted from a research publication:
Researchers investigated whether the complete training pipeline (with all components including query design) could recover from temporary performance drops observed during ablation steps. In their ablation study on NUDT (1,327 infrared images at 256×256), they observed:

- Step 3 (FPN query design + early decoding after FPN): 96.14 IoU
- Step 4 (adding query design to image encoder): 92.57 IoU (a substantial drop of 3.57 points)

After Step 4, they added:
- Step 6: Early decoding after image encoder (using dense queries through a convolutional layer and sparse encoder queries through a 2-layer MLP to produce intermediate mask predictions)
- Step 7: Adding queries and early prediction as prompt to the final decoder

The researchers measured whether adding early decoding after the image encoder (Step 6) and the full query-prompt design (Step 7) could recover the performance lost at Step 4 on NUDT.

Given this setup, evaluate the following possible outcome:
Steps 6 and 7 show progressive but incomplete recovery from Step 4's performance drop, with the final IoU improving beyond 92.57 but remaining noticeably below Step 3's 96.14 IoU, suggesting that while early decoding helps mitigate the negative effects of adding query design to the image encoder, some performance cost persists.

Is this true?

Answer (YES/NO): NO